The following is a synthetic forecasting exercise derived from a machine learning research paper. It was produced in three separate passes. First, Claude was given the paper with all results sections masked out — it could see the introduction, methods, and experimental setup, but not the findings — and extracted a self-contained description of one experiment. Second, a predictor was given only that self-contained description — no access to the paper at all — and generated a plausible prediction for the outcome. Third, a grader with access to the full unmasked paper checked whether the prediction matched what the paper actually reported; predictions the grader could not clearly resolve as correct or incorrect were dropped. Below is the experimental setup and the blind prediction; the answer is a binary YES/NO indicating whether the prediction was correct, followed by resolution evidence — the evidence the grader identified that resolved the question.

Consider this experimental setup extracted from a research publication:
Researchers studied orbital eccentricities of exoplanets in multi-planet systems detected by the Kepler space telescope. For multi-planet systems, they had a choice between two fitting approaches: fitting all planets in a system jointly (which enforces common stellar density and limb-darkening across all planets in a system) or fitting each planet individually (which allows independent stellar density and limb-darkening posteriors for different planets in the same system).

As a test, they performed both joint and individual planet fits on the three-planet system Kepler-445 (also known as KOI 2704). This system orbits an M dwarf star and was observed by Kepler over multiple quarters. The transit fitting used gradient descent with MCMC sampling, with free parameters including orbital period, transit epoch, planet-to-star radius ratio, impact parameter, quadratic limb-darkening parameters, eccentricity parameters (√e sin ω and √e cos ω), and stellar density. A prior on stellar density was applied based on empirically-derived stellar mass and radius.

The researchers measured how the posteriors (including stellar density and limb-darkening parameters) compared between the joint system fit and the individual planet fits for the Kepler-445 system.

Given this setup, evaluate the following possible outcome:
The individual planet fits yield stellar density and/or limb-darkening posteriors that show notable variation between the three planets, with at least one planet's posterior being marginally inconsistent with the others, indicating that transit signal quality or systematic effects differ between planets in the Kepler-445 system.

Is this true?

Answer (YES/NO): NO